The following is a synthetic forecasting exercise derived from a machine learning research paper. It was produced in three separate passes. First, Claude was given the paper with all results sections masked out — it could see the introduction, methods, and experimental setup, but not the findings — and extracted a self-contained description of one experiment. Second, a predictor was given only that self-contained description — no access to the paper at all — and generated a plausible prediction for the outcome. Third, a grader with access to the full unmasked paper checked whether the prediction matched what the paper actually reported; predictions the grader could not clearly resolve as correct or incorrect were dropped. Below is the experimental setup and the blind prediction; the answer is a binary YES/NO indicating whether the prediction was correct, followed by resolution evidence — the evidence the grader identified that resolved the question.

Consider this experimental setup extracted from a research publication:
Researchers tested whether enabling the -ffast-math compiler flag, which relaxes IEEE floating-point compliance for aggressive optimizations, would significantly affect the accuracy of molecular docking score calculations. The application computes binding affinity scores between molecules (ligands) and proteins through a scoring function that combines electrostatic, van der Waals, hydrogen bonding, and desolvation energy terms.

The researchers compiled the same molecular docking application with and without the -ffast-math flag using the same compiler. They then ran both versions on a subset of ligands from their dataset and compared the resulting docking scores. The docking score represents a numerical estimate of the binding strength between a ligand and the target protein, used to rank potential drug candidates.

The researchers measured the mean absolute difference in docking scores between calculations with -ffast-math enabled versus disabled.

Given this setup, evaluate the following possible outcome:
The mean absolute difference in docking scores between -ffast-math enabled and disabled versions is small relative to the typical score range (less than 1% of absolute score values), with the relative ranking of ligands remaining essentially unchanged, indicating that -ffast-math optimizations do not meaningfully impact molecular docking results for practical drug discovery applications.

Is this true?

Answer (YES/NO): YES